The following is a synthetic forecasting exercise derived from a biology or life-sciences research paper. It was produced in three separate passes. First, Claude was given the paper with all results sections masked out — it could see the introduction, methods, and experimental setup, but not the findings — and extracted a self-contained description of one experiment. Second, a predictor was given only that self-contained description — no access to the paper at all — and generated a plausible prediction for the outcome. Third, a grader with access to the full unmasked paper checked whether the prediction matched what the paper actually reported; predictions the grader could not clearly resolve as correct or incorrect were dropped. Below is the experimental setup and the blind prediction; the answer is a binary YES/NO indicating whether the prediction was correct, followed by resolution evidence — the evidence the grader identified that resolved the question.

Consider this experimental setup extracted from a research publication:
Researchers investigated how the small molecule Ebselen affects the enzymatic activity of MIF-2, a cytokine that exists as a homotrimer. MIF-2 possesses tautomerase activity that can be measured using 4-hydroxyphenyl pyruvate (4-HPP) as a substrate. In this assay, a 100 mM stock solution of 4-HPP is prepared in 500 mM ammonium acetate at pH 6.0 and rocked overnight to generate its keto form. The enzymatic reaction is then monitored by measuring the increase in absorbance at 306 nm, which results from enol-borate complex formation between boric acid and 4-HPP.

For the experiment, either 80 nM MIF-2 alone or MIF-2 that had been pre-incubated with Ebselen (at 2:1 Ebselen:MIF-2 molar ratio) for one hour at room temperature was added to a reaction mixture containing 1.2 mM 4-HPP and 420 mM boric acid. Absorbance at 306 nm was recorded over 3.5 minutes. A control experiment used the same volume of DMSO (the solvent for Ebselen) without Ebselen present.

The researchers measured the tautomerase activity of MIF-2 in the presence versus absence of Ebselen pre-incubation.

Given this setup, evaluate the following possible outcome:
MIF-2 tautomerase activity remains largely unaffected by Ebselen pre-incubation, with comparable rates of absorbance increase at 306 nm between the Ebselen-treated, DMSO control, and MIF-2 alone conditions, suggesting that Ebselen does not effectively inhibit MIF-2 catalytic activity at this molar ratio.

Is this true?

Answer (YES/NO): NO